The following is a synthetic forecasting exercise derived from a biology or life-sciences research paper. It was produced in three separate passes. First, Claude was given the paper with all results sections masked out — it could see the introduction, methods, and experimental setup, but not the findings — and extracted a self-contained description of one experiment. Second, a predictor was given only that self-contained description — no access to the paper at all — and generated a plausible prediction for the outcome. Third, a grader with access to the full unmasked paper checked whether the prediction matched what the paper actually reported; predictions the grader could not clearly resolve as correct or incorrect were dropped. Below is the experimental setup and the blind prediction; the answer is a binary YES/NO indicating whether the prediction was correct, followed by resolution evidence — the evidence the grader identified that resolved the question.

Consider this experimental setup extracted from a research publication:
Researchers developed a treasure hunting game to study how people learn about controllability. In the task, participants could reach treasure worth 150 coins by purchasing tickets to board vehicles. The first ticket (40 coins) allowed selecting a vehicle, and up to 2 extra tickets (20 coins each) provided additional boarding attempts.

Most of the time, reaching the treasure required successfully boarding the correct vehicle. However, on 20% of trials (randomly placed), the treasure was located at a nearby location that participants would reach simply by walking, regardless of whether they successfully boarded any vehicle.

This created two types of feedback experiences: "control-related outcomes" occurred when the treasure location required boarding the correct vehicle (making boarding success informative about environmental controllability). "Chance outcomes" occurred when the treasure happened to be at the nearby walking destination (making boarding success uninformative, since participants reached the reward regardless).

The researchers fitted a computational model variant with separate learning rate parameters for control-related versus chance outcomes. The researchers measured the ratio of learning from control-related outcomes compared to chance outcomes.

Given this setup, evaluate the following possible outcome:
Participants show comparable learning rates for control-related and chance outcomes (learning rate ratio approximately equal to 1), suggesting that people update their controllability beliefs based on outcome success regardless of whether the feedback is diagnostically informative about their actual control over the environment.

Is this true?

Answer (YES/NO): NO